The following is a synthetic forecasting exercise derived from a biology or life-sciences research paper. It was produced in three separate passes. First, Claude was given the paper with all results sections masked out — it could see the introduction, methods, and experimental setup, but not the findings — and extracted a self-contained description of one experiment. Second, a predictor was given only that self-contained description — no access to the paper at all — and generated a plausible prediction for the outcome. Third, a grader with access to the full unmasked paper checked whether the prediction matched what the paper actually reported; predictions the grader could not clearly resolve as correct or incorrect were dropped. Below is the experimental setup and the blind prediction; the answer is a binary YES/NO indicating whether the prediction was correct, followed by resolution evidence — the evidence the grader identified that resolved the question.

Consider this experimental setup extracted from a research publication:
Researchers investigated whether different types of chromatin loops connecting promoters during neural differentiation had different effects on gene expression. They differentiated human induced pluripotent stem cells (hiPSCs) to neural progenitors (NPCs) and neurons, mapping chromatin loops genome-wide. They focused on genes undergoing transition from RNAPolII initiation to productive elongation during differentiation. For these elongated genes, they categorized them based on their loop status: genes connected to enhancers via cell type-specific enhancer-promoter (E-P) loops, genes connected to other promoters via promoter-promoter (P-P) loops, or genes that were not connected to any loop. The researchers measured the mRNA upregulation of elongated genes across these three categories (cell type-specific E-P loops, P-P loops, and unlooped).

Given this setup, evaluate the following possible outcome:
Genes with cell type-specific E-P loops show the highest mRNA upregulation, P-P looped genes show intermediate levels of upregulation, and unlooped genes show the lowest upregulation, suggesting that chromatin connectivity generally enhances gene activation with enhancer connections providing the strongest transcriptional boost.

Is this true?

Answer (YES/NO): NO